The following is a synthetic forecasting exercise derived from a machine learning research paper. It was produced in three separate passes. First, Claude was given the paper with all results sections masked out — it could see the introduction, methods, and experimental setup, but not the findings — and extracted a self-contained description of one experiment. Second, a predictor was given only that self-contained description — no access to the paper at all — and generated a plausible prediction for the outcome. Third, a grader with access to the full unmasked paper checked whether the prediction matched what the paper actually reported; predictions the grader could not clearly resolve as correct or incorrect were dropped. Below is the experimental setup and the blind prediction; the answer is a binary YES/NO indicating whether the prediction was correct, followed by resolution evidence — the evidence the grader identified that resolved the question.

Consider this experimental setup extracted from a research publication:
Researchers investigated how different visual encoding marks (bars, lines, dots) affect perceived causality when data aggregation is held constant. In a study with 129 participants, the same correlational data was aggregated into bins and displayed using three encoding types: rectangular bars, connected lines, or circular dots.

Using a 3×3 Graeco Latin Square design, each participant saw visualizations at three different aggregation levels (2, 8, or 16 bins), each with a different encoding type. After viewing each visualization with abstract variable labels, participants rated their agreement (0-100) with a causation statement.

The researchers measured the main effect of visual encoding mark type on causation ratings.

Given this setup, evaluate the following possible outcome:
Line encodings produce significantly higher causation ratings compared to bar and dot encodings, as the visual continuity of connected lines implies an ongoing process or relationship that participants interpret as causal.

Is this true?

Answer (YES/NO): NO